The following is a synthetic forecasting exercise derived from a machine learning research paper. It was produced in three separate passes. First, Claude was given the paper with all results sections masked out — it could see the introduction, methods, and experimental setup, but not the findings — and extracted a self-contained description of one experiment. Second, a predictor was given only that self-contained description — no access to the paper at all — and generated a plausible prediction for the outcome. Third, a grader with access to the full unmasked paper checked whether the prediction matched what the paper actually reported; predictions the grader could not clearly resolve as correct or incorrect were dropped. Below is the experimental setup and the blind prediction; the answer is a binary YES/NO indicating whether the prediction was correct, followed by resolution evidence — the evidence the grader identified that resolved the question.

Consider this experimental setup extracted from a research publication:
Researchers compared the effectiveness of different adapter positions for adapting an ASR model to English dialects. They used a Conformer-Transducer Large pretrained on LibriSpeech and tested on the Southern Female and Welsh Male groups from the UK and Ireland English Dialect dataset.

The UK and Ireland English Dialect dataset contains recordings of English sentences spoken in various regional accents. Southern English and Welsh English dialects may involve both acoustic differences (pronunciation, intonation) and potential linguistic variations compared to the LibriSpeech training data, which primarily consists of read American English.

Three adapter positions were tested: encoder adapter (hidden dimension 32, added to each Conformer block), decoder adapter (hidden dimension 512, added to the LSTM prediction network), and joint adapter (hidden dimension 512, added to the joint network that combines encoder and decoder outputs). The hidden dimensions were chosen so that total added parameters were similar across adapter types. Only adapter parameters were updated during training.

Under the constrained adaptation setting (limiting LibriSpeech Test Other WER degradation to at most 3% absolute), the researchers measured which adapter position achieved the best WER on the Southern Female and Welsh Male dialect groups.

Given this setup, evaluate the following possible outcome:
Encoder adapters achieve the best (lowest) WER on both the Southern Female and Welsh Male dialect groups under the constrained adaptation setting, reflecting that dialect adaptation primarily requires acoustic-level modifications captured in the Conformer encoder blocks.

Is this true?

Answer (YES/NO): NO